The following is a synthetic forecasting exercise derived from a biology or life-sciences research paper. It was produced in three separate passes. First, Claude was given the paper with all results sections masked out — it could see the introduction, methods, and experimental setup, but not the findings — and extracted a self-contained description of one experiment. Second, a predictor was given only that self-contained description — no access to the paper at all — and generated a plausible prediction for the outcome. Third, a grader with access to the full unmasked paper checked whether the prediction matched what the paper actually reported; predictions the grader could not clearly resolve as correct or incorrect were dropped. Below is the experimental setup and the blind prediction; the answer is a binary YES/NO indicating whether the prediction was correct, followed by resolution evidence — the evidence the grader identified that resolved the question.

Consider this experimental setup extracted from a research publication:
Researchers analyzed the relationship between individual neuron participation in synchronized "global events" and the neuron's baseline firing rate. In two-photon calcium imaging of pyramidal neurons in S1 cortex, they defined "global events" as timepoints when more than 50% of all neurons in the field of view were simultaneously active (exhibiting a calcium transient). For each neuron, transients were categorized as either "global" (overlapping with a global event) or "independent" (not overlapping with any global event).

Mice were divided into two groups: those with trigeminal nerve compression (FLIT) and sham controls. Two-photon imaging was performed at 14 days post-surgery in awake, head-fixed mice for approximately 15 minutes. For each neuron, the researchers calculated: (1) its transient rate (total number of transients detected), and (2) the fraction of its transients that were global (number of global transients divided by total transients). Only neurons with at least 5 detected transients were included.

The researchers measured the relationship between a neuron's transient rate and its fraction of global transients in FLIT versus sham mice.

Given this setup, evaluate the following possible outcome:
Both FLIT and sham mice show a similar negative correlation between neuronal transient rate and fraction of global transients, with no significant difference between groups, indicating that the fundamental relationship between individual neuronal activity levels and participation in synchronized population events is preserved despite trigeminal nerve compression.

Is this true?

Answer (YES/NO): NO